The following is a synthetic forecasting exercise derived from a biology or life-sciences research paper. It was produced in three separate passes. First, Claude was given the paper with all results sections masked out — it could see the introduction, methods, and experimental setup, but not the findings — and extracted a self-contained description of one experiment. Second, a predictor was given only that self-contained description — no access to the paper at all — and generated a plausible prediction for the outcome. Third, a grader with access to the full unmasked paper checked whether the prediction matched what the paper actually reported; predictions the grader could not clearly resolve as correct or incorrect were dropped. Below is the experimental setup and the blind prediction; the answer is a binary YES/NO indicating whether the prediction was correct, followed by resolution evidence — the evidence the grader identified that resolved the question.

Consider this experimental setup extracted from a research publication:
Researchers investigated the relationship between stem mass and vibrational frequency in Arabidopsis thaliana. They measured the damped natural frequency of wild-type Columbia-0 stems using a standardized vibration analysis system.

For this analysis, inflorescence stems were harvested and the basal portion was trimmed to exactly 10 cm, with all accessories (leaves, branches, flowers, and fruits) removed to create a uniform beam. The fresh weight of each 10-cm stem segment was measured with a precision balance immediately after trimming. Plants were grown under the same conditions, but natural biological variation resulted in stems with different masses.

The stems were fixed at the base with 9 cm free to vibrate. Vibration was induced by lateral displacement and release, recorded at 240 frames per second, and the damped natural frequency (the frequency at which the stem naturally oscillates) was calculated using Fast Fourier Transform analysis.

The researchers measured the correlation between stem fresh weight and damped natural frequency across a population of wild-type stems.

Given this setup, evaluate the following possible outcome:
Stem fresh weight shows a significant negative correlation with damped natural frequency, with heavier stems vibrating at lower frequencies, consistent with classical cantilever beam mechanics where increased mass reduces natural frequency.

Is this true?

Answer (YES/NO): NO